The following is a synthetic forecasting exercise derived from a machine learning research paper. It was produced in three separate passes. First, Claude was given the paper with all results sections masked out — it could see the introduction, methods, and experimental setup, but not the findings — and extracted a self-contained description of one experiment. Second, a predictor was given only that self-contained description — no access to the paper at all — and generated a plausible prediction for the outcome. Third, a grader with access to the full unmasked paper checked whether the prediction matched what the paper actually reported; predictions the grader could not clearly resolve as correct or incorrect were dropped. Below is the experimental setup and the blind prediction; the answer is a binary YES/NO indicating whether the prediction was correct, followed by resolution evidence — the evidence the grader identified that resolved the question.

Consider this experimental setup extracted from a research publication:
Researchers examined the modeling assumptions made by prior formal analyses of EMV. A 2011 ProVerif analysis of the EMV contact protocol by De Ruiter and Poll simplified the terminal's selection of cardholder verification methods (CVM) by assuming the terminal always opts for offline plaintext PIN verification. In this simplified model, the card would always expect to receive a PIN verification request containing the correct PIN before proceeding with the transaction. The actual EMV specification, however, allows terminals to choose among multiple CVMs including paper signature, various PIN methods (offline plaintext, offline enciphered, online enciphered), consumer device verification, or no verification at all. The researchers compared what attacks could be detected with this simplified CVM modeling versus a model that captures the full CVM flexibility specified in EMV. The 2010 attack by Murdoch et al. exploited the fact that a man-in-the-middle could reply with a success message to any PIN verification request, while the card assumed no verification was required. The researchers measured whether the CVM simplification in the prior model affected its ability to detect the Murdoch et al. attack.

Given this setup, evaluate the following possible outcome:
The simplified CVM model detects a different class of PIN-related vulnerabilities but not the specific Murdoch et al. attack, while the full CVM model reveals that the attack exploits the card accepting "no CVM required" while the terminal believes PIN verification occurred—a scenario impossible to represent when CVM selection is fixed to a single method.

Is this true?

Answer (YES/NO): NO